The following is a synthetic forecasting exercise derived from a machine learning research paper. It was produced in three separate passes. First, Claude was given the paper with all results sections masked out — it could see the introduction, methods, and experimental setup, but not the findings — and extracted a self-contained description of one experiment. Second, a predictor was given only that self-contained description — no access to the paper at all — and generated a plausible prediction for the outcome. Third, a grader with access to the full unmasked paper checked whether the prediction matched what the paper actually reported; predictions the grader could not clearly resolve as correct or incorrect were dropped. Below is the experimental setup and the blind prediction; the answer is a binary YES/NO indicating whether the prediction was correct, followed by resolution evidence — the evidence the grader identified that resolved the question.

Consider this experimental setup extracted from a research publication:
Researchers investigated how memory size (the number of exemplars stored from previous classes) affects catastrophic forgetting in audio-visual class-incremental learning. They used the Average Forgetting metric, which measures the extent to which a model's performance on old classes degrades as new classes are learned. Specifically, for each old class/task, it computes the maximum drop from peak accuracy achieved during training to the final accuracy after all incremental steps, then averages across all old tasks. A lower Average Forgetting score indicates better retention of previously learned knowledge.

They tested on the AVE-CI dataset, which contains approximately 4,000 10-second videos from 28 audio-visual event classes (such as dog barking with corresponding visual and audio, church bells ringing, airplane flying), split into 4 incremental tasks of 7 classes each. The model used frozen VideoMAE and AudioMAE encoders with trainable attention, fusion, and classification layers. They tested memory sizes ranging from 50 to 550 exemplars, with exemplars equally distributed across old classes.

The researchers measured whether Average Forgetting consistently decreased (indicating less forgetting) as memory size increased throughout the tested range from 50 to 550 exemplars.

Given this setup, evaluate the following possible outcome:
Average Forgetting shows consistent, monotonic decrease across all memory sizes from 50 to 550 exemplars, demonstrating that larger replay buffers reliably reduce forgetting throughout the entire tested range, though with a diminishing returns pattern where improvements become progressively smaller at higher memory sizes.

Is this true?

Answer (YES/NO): NO